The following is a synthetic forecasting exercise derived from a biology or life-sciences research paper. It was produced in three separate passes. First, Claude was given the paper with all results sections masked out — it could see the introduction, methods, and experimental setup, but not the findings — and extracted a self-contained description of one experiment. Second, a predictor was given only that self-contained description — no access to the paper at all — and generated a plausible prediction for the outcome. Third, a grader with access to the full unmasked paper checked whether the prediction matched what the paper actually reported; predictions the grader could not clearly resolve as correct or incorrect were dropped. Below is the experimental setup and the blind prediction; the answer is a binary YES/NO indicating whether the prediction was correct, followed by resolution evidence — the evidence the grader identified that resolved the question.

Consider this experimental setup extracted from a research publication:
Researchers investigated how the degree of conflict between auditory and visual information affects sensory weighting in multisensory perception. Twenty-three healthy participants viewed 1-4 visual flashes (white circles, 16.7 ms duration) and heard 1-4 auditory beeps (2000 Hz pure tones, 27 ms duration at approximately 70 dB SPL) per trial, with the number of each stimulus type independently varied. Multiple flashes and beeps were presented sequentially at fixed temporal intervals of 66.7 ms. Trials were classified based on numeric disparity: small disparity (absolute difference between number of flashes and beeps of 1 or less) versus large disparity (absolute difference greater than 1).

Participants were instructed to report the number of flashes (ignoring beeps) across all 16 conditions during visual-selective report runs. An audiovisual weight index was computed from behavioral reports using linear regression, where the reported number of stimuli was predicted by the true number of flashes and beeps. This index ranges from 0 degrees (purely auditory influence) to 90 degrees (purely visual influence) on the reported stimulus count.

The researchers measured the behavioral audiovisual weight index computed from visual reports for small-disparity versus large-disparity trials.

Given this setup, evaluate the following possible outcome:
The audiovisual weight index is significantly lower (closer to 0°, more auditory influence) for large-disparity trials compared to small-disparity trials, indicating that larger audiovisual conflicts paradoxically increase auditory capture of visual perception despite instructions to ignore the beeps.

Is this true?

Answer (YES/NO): NO